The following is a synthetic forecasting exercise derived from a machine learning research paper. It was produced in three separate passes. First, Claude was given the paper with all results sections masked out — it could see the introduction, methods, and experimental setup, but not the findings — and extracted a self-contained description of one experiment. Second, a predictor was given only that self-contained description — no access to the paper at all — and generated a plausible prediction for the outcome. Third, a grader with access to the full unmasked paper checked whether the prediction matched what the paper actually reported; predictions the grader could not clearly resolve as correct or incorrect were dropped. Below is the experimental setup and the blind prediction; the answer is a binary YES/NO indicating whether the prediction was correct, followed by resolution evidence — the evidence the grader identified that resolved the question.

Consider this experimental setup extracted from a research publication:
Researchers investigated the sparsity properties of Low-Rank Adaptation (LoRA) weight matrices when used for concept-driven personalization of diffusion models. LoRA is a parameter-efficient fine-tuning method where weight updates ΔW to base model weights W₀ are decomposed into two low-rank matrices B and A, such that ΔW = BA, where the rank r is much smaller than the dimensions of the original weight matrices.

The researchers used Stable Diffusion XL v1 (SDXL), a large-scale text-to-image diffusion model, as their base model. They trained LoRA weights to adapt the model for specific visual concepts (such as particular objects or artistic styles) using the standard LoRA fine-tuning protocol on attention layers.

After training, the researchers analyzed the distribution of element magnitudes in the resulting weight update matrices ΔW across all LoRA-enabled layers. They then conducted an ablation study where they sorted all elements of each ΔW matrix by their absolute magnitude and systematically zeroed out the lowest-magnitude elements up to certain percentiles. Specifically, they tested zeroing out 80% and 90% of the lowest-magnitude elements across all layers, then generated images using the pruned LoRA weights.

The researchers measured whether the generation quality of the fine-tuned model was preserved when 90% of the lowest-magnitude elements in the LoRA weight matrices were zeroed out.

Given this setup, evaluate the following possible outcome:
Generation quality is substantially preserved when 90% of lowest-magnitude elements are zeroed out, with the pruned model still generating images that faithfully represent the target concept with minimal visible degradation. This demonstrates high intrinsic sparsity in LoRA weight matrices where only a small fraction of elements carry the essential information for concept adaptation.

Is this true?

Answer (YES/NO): YES